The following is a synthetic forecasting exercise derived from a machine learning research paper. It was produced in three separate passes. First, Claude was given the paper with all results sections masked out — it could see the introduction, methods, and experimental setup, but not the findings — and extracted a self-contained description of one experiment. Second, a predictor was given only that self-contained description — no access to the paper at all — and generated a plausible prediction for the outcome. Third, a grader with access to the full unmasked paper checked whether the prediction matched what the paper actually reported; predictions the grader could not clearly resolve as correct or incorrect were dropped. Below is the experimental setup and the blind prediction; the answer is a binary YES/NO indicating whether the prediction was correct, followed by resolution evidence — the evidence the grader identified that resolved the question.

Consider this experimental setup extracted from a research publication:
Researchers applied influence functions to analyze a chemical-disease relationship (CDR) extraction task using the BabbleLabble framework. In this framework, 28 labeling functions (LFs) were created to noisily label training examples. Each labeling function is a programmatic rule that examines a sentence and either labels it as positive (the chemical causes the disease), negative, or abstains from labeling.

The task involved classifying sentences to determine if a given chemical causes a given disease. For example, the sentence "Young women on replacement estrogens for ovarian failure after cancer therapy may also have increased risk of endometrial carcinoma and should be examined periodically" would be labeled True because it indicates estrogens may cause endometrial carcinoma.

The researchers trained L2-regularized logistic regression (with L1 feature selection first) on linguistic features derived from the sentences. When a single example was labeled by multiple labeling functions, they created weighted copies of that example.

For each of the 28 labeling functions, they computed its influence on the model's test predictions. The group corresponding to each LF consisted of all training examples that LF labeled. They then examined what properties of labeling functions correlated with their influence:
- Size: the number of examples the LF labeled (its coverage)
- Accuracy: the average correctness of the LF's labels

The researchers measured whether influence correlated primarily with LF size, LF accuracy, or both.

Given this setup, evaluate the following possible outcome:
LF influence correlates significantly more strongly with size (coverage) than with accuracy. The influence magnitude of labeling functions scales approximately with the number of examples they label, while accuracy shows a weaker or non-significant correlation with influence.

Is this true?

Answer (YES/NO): YES